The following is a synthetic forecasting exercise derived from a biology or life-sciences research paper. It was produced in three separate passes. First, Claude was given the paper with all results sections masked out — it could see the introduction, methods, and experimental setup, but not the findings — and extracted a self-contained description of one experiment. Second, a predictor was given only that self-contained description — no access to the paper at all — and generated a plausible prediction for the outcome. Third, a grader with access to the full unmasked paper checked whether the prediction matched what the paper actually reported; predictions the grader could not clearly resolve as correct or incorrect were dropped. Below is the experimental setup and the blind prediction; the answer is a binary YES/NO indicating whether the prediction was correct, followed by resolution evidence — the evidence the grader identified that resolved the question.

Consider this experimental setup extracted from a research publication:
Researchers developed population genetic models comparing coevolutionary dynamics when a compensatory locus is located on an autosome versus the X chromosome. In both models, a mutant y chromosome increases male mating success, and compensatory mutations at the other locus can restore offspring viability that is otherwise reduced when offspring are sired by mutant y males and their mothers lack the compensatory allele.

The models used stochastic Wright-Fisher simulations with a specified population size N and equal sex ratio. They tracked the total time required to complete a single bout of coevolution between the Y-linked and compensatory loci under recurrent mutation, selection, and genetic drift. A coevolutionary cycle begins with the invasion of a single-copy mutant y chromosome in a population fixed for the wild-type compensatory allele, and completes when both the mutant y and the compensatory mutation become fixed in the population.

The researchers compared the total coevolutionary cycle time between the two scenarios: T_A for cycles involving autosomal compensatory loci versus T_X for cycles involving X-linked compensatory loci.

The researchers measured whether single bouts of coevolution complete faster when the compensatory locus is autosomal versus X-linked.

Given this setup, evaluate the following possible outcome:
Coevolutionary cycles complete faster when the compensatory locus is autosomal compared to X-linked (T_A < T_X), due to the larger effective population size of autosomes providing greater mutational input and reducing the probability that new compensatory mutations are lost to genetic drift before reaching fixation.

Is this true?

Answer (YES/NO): NO